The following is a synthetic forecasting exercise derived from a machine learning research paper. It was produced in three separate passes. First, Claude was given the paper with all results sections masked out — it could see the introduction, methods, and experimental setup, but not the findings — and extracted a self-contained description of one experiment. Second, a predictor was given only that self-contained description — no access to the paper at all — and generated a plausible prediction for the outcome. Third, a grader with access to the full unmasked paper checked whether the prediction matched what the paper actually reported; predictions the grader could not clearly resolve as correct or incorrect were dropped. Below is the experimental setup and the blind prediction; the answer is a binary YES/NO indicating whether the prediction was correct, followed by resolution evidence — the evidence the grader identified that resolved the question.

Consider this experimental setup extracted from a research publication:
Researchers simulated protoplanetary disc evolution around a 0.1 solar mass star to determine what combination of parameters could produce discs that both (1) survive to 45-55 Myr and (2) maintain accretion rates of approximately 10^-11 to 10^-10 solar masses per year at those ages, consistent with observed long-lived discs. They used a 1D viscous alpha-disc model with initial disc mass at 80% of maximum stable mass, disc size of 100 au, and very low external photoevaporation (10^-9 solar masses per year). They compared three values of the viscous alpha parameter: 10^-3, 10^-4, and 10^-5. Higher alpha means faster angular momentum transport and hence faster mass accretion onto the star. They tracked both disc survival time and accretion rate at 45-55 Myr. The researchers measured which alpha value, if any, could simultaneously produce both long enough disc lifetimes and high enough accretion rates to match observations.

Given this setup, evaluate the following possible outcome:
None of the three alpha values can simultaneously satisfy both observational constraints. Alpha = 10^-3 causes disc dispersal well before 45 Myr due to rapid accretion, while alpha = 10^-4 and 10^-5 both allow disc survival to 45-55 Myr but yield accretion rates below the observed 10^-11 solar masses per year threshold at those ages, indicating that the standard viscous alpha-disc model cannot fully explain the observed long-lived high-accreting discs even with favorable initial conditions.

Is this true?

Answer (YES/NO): NO